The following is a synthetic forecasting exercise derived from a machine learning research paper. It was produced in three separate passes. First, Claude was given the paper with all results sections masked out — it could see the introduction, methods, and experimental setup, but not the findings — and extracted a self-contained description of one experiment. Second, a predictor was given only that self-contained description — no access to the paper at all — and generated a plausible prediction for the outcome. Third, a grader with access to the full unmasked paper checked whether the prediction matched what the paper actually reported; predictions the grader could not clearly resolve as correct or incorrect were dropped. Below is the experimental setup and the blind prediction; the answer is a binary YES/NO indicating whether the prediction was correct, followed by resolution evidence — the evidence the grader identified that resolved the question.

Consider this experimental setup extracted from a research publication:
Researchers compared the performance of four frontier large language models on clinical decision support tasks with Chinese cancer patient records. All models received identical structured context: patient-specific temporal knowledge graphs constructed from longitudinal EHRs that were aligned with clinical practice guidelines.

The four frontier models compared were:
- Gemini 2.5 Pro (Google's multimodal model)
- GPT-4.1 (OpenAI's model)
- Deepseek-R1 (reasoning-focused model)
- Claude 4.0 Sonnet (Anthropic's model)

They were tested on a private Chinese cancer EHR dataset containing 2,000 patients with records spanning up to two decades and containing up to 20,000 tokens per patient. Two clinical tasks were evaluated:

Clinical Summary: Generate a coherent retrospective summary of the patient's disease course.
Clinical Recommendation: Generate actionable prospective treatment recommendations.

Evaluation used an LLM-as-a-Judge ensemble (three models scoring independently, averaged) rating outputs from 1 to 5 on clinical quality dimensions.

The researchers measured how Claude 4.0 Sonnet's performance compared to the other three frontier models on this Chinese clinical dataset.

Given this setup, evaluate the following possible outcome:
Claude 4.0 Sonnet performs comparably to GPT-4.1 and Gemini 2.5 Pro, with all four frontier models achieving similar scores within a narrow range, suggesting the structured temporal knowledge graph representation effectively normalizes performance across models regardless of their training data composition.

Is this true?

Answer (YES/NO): NO